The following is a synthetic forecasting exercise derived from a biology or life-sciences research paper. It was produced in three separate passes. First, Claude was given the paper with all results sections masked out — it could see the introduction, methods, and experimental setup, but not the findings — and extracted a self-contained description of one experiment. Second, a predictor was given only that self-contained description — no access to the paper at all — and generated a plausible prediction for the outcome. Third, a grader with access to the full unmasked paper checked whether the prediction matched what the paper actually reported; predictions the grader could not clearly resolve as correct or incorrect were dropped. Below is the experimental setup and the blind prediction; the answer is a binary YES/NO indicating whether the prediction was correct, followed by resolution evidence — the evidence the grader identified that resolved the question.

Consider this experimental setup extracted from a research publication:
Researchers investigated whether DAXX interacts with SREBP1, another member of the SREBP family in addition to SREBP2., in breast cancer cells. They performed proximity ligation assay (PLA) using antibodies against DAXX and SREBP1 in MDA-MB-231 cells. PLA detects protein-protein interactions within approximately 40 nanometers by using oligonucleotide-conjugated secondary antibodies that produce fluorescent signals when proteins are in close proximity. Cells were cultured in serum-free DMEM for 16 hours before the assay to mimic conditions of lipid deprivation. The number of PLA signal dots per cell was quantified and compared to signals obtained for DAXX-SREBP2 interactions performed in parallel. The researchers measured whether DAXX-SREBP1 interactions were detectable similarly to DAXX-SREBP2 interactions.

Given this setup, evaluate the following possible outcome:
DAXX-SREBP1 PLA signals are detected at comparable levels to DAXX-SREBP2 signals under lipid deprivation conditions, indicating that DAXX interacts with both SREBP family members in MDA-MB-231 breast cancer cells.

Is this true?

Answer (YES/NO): YES